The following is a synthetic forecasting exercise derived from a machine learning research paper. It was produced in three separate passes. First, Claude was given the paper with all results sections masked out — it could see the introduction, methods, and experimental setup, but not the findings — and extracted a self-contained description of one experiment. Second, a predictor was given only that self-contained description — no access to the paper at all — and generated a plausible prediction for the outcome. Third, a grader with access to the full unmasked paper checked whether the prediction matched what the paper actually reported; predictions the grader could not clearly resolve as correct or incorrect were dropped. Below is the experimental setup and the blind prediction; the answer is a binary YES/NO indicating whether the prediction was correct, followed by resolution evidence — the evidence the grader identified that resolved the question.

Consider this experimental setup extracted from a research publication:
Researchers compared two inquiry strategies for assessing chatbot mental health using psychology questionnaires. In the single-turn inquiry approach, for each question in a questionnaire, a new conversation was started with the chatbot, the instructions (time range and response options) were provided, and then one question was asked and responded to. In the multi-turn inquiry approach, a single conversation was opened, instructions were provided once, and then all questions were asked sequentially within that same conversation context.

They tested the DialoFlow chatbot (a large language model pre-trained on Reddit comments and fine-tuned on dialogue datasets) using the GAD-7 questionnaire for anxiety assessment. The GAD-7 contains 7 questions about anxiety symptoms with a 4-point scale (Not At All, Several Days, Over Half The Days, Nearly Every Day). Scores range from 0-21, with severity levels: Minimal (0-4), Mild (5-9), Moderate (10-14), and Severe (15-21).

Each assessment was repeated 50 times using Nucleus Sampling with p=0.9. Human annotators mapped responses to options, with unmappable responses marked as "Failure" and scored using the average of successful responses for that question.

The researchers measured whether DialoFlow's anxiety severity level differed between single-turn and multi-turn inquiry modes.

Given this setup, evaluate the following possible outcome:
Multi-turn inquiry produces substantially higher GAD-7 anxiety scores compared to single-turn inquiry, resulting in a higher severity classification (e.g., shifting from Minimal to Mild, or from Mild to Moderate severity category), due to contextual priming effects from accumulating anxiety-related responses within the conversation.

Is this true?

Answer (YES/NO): YES